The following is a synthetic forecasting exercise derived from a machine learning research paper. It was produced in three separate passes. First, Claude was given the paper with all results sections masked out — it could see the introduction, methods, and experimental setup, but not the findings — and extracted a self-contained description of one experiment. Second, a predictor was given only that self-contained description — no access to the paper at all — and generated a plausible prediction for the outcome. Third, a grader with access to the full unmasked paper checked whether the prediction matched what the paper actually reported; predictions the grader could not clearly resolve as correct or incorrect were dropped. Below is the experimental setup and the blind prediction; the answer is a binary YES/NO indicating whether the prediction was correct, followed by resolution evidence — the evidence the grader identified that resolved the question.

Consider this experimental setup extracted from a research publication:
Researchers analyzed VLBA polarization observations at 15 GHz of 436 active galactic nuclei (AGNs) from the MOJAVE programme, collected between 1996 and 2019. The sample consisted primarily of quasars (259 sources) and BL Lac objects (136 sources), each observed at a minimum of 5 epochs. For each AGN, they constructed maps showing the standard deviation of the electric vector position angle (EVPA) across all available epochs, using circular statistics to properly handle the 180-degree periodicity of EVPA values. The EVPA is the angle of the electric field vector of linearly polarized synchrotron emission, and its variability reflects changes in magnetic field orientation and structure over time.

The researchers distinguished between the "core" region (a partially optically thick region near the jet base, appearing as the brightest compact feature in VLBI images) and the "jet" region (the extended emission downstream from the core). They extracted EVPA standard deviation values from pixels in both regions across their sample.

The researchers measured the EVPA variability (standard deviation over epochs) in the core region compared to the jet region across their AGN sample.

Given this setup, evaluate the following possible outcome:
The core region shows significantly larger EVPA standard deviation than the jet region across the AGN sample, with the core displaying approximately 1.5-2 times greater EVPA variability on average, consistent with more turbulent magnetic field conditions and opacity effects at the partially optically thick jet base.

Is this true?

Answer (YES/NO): NO